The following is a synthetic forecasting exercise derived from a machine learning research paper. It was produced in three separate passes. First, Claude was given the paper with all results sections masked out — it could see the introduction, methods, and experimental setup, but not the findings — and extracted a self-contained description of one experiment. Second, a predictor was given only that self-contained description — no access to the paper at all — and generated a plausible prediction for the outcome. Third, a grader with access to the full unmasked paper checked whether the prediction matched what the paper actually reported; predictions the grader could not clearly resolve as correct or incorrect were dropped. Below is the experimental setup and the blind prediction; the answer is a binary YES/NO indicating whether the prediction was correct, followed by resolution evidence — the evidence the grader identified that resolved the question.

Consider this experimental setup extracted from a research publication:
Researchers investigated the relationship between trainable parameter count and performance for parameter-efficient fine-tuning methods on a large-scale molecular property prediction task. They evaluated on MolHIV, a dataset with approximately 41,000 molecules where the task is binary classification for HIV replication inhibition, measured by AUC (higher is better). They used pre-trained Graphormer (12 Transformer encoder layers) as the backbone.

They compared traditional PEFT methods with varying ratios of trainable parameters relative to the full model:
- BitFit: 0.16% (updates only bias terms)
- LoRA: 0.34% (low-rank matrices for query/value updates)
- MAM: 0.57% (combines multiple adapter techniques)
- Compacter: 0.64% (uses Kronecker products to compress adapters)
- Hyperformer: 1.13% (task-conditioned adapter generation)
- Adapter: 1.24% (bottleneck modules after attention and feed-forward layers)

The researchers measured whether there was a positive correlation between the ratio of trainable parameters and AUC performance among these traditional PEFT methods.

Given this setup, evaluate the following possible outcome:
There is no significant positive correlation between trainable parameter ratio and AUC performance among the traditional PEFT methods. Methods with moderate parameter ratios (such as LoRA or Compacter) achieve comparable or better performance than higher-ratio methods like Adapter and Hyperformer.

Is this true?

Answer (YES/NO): YES